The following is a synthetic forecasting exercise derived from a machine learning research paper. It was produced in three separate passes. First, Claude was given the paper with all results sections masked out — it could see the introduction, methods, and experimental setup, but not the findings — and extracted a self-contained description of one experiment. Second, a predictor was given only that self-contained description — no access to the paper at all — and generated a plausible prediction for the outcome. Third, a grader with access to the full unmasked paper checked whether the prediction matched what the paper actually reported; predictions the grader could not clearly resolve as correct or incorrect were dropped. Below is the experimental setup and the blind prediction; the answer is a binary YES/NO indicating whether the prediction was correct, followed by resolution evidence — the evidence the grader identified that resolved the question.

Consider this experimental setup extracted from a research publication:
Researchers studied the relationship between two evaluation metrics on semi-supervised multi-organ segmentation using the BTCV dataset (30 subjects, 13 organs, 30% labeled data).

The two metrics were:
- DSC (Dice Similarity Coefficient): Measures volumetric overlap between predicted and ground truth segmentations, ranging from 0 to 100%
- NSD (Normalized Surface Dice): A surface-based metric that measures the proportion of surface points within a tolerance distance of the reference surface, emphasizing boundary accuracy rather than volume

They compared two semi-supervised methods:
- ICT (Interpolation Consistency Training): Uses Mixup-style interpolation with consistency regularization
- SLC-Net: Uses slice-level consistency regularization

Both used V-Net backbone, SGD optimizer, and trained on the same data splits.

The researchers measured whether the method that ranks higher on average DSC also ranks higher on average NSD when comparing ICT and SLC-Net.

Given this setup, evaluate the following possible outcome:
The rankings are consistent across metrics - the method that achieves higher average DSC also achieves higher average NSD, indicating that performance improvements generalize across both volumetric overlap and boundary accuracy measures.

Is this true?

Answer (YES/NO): NO